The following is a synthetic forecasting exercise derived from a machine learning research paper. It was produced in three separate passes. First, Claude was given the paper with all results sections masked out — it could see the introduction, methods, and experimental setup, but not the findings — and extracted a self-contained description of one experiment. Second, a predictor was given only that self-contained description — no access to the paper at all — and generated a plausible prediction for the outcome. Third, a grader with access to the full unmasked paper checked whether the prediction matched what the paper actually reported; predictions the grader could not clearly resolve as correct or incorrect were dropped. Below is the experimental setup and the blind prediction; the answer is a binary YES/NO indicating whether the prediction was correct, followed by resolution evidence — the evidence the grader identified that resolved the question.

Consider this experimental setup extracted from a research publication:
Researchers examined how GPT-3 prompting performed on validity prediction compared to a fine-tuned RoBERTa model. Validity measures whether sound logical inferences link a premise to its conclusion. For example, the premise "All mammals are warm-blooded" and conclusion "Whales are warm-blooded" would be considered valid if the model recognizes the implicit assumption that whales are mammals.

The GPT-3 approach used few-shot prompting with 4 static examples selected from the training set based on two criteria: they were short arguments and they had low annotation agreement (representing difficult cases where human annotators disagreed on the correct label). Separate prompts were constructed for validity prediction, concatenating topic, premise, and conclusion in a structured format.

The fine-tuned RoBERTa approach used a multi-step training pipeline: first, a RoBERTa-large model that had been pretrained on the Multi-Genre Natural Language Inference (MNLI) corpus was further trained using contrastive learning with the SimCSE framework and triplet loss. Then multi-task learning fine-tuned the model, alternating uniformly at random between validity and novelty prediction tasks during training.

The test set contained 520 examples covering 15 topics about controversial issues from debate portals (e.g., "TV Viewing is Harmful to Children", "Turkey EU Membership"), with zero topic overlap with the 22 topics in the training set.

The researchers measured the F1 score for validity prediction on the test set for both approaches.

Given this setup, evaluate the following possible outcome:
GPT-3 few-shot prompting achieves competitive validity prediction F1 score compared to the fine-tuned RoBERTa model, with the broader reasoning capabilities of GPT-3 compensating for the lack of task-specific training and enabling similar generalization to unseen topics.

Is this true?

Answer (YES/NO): NO